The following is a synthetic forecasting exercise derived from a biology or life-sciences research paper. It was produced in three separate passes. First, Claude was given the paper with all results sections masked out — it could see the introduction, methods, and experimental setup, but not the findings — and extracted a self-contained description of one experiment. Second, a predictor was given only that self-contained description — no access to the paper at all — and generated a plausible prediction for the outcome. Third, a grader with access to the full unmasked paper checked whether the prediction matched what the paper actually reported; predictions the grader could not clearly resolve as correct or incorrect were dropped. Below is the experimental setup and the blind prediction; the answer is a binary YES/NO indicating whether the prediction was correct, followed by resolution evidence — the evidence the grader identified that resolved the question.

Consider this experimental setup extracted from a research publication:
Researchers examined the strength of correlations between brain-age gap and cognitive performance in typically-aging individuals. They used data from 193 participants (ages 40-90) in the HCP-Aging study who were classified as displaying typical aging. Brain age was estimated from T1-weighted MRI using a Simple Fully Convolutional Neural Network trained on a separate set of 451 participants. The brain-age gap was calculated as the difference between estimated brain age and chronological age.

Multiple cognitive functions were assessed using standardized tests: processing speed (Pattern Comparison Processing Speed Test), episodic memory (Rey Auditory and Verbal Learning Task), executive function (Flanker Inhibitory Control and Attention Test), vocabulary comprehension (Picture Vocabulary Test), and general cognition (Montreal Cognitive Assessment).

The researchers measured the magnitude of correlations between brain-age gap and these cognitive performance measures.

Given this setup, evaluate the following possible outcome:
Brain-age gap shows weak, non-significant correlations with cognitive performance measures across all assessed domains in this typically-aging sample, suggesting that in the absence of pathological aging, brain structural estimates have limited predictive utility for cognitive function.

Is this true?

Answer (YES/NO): YES